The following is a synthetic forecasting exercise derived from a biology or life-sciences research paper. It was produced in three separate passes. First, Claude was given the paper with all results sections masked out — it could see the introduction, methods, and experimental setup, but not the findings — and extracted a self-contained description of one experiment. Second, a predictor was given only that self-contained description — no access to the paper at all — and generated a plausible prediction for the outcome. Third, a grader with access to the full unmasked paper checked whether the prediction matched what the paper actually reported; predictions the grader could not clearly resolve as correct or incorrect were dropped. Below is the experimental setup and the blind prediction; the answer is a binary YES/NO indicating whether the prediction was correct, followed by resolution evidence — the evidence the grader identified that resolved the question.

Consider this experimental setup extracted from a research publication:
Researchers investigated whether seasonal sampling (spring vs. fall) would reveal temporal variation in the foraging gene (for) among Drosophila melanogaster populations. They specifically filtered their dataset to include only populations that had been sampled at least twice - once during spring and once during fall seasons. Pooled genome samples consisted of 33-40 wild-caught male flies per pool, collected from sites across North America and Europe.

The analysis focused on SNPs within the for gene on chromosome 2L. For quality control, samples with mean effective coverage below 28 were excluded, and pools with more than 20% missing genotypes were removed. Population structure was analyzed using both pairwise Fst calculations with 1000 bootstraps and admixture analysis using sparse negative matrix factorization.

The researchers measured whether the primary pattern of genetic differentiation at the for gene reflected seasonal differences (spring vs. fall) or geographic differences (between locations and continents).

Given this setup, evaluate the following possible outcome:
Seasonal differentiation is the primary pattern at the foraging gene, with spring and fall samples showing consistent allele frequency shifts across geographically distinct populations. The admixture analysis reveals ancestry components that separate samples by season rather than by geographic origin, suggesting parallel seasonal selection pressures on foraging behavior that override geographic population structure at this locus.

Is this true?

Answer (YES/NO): NO